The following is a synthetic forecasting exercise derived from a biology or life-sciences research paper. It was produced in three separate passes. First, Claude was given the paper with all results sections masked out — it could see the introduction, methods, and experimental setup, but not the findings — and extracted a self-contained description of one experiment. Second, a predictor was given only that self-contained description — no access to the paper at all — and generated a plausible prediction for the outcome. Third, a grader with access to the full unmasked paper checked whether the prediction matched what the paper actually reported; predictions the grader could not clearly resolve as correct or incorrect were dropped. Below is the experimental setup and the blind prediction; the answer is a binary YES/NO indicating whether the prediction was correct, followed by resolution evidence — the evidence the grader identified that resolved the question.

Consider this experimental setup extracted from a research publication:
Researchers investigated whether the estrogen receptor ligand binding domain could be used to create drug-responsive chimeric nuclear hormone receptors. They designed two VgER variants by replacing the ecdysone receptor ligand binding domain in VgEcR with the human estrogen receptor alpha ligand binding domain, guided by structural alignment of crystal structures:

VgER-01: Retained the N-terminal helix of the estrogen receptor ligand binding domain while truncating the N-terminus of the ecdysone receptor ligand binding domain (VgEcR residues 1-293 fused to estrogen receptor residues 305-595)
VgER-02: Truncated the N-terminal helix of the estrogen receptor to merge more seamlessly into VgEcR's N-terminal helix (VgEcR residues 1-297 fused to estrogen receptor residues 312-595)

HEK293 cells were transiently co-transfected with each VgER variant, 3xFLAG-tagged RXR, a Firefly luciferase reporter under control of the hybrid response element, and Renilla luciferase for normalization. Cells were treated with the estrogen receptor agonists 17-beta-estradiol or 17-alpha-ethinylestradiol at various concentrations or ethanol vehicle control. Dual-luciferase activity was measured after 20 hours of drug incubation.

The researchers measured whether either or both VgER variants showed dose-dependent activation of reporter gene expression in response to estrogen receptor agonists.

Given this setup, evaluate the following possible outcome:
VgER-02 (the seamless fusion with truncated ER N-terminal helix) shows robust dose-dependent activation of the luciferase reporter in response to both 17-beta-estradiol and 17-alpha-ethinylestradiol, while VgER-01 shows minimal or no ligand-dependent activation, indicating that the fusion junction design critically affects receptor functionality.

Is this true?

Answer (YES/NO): NO